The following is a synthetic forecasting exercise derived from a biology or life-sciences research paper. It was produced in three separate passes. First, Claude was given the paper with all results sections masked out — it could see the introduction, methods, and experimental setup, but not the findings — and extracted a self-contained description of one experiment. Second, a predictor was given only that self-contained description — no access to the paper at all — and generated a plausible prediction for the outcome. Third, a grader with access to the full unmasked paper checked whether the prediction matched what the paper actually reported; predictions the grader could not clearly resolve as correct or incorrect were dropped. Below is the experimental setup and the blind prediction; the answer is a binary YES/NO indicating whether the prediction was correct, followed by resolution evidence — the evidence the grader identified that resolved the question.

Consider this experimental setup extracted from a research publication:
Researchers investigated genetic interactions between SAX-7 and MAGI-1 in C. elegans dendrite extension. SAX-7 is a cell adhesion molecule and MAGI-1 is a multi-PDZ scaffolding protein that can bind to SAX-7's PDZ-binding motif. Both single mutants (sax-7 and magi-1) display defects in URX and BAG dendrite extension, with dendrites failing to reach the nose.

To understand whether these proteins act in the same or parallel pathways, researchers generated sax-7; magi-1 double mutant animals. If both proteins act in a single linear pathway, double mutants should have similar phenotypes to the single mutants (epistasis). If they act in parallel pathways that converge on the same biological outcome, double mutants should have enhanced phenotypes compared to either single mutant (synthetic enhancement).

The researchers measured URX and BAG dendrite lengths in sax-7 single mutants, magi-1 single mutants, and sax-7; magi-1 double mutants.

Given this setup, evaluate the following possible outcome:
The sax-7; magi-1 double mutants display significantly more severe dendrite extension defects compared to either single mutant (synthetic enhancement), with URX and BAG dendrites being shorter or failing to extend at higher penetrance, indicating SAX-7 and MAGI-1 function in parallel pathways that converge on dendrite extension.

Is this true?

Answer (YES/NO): YES